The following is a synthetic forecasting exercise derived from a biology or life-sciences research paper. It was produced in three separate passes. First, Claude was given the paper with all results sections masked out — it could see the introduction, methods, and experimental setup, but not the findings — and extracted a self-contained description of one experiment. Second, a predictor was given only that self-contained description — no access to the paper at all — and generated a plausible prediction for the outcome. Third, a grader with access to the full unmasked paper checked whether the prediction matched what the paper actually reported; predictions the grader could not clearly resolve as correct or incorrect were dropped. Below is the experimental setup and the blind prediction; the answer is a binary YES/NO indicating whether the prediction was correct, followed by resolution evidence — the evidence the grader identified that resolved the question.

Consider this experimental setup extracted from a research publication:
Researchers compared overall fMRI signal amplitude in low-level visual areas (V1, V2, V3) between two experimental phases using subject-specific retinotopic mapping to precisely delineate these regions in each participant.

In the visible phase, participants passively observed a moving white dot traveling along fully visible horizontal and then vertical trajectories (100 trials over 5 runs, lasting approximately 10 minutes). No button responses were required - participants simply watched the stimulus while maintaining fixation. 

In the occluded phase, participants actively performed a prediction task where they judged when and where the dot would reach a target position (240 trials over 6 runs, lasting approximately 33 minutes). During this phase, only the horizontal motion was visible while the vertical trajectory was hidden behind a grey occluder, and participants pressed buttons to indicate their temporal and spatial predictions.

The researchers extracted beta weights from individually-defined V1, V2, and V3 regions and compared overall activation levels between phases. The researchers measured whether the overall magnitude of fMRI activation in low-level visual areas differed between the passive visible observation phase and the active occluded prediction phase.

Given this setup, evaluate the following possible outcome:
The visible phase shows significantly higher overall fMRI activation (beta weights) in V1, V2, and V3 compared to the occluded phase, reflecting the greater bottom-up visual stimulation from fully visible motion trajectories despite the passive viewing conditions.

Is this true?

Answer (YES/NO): NO